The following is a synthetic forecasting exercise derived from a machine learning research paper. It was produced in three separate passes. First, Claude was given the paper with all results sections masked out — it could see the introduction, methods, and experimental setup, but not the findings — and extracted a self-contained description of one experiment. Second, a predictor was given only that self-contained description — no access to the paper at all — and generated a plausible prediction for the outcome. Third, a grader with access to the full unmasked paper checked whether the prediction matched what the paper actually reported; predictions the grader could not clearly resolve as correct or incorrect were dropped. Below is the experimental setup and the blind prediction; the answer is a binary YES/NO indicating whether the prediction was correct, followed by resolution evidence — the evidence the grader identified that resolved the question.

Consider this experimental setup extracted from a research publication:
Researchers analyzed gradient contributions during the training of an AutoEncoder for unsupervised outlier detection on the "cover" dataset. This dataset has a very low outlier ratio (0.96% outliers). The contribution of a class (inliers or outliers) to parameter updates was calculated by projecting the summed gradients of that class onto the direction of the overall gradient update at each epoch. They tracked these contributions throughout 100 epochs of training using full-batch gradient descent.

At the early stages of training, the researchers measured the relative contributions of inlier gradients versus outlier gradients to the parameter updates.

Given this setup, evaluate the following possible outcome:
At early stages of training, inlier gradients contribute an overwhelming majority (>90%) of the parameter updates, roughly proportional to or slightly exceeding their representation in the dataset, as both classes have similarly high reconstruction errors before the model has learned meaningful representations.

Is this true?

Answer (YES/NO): NO